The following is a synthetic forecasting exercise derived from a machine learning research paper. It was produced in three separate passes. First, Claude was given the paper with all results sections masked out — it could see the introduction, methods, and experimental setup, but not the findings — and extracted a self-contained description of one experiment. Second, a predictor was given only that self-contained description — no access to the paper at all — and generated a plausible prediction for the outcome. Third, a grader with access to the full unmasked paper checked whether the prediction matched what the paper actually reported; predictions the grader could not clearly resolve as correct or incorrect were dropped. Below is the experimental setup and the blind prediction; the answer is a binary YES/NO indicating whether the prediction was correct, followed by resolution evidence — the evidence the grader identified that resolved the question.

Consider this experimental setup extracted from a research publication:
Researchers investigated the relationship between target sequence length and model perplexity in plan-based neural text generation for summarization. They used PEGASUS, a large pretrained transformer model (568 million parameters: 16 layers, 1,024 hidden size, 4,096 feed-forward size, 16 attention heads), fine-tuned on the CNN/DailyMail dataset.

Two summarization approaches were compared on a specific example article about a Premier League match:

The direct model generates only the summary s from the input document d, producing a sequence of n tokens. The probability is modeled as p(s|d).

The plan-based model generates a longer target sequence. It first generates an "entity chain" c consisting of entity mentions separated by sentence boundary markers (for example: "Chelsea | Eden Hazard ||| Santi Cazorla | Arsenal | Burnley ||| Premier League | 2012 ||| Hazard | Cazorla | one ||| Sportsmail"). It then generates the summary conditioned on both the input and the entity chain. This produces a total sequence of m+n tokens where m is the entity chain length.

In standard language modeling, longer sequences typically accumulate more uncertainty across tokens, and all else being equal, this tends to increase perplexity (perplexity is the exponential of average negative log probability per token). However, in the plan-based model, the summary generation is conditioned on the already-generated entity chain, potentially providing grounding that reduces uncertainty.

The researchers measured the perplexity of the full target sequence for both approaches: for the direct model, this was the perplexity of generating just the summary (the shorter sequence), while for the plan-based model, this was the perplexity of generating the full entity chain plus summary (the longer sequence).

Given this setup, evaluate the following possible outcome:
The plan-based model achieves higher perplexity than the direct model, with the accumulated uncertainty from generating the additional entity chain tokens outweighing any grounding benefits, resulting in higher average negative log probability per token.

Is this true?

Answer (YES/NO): NO